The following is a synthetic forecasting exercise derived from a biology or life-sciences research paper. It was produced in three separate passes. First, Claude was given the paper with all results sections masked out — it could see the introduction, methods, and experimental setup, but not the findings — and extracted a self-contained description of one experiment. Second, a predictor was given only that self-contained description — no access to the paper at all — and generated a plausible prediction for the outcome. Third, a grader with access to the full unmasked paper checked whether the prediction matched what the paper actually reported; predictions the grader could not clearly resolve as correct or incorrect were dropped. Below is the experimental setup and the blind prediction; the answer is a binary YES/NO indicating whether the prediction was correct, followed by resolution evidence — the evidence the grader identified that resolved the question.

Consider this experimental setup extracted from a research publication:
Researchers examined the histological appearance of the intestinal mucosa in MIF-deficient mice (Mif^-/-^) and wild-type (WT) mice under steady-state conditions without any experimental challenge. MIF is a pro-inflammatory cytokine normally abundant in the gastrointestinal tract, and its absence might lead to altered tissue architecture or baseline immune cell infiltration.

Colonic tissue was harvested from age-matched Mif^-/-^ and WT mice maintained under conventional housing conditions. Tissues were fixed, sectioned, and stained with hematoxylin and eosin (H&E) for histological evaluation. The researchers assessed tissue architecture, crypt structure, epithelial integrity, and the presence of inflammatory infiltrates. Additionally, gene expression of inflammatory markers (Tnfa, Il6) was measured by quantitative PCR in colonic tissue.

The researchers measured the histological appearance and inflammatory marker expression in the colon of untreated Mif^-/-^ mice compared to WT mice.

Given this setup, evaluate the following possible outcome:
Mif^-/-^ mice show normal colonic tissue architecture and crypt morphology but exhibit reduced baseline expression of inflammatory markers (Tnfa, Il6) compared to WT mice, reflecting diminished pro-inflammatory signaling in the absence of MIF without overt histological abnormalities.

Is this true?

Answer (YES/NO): NO